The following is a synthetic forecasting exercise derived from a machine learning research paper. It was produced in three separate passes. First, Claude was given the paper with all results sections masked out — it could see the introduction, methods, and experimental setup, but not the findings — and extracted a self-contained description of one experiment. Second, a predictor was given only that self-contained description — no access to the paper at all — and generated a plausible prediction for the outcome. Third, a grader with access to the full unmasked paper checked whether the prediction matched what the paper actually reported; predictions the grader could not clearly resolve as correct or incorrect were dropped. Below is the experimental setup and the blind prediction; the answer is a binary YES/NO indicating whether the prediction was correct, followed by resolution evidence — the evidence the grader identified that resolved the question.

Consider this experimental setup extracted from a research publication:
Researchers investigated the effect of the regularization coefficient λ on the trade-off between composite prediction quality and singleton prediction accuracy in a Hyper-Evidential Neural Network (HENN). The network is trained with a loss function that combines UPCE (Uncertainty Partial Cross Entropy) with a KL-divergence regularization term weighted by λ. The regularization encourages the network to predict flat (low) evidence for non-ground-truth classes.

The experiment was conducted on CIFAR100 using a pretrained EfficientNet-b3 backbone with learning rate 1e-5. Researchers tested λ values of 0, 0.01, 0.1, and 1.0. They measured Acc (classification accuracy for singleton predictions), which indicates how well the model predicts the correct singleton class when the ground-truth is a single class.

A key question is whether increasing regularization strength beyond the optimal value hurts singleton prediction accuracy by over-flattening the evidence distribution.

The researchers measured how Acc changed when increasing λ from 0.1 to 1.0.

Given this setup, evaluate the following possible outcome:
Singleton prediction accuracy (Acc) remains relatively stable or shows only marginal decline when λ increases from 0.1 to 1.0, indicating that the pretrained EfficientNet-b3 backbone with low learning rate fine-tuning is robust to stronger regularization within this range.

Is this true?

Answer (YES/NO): NO